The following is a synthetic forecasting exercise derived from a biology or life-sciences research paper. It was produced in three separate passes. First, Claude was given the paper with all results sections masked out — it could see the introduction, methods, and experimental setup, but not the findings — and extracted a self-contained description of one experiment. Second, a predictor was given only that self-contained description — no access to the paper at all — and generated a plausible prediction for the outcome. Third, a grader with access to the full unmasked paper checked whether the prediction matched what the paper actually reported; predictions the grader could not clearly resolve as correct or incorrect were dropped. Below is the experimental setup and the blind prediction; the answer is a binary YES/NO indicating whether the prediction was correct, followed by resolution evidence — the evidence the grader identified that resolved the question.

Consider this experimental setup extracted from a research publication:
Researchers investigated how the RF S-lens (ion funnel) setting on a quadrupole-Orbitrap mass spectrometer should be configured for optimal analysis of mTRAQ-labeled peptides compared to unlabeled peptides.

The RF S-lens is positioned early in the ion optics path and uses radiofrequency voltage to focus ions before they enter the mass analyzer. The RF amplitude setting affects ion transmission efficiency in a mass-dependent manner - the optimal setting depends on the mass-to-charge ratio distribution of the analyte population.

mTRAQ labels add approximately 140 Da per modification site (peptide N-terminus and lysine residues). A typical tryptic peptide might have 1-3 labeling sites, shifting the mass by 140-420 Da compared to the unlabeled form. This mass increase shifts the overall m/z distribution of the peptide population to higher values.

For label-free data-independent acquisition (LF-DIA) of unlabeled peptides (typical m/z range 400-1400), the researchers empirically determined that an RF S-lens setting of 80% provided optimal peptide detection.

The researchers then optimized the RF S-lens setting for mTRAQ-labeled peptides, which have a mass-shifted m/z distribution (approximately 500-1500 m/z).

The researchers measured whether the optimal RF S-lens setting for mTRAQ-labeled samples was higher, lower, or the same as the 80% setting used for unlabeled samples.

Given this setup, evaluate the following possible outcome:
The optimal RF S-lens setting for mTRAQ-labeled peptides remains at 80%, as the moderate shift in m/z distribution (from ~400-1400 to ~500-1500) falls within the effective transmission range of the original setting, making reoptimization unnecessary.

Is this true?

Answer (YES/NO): NO